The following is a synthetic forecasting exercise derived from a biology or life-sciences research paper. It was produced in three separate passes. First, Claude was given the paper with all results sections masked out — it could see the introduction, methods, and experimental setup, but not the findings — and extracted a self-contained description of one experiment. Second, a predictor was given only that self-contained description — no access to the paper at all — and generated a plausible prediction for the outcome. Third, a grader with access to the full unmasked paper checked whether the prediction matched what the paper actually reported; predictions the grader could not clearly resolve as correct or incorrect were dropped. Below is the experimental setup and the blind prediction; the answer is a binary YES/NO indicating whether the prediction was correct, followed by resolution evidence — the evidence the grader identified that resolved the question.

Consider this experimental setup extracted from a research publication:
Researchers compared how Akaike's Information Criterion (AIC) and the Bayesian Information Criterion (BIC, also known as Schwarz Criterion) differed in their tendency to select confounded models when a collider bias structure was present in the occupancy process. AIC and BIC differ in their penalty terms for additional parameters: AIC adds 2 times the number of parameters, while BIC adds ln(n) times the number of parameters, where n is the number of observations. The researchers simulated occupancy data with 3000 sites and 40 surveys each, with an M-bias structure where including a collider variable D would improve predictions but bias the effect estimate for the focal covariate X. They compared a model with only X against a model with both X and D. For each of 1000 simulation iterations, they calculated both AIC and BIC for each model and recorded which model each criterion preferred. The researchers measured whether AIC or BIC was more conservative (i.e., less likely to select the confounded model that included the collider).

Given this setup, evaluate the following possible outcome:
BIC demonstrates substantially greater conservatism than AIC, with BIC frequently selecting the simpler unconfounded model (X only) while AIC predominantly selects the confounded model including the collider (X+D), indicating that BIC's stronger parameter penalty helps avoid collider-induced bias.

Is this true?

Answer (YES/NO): NO